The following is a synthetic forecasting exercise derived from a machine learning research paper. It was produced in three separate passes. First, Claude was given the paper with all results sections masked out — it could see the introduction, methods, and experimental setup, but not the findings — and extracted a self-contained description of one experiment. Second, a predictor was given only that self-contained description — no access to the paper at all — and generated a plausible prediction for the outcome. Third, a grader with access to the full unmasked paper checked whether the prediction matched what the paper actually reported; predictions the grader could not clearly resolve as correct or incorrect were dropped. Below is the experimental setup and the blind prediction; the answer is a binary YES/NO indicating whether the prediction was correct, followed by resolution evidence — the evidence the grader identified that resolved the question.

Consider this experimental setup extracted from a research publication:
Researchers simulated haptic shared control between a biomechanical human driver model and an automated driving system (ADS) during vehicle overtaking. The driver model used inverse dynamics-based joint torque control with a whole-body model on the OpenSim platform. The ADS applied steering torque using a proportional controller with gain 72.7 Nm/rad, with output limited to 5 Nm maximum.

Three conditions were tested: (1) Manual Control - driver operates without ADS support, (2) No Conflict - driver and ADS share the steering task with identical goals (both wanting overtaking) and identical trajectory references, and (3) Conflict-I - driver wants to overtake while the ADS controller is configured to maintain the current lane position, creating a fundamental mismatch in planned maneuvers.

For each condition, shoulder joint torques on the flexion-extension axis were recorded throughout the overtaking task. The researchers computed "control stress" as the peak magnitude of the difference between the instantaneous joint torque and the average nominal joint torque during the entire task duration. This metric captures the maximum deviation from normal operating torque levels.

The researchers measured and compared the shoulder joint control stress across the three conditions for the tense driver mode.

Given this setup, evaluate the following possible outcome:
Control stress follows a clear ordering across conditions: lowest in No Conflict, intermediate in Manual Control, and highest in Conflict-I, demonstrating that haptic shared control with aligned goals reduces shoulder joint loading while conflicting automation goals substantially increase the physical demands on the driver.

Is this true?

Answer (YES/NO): YES